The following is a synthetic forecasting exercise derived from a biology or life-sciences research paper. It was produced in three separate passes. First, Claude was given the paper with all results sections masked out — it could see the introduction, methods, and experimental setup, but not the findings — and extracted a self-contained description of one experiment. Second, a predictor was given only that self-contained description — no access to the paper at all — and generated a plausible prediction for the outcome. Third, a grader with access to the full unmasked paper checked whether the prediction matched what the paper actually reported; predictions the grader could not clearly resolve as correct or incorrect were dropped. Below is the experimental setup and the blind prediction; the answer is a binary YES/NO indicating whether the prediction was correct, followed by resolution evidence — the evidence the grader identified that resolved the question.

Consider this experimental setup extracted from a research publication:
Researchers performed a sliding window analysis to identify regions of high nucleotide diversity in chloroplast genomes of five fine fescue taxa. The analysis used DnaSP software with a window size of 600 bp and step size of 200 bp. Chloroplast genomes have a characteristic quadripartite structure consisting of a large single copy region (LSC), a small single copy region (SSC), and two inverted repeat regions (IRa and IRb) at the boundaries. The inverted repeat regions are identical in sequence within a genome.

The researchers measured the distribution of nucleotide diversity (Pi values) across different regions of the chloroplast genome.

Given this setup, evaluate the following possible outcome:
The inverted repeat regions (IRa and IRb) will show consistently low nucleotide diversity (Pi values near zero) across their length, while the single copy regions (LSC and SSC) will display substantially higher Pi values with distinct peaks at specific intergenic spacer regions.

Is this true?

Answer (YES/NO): YES